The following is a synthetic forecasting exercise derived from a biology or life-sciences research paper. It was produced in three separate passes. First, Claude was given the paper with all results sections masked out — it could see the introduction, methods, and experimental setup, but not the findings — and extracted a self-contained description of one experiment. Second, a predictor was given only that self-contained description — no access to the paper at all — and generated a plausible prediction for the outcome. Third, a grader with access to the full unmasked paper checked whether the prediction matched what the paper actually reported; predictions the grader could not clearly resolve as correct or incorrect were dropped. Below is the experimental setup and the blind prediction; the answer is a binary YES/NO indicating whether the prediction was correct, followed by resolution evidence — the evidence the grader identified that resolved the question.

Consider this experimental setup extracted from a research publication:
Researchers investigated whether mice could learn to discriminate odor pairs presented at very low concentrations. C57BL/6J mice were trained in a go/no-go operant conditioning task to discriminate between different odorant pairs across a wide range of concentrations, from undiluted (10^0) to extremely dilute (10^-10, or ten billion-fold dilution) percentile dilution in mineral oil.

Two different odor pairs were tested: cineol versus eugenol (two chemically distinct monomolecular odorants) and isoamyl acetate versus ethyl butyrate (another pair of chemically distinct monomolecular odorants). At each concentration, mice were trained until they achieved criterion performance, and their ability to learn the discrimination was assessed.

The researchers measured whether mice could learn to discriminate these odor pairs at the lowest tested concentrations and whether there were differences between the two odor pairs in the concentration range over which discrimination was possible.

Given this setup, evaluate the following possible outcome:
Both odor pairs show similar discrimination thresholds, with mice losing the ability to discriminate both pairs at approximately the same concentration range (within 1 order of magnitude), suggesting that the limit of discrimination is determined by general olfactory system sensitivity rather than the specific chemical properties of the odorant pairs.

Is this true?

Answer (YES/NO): NO